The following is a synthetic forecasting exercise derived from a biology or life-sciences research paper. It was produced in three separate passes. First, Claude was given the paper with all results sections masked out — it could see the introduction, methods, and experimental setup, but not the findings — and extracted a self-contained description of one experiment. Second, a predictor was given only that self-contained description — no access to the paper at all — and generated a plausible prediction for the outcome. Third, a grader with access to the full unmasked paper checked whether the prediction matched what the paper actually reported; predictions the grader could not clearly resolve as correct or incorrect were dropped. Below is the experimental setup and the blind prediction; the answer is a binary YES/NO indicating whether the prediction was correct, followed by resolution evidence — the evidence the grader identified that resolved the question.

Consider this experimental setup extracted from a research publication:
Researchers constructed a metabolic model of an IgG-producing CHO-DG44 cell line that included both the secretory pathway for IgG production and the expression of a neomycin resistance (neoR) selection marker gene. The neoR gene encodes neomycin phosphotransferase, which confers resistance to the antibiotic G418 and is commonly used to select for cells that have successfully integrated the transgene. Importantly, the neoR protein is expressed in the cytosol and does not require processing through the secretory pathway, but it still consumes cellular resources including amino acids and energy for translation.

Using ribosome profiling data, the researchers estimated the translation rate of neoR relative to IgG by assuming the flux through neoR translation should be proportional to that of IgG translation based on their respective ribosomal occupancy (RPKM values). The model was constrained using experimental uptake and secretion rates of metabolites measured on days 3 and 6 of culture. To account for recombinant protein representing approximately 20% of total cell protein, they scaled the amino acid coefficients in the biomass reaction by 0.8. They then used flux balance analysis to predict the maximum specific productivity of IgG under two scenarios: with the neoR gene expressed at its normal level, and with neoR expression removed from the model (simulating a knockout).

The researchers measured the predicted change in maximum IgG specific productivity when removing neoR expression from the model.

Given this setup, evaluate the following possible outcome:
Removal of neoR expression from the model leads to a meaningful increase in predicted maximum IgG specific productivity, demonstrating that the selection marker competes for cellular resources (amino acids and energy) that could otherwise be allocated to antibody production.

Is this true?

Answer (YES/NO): YES